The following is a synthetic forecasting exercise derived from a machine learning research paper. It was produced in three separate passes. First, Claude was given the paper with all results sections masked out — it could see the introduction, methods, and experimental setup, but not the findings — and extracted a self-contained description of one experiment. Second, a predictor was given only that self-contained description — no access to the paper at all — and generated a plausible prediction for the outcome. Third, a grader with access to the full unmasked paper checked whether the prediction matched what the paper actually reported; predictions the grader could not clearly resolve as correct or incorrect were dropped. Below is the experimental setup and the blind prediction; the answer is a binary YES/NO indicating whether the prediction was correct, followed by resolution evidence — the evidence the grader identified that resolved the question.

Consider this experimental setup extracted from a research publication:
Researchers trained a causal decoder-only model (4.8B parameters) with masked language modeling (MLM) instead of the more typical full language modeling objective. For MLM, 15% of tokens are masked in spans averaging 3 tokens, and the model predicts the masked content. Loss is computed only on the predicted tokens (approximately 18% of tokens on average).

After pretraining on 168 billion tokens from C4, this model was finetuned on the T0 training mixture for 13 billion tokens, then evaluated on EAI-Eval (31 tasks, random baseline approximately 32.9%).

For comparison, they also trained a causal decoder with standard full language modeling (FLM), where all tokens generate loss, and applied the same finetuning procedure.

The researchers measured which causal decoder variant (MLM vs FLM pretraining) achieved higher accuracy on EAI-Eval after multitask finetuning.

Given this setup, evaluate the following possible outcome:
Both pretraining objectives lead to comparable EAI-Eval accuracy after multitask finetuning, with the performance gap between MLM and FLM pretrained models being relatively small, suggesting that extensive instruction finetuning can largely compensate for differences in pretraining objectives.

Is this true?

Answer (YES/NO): NO